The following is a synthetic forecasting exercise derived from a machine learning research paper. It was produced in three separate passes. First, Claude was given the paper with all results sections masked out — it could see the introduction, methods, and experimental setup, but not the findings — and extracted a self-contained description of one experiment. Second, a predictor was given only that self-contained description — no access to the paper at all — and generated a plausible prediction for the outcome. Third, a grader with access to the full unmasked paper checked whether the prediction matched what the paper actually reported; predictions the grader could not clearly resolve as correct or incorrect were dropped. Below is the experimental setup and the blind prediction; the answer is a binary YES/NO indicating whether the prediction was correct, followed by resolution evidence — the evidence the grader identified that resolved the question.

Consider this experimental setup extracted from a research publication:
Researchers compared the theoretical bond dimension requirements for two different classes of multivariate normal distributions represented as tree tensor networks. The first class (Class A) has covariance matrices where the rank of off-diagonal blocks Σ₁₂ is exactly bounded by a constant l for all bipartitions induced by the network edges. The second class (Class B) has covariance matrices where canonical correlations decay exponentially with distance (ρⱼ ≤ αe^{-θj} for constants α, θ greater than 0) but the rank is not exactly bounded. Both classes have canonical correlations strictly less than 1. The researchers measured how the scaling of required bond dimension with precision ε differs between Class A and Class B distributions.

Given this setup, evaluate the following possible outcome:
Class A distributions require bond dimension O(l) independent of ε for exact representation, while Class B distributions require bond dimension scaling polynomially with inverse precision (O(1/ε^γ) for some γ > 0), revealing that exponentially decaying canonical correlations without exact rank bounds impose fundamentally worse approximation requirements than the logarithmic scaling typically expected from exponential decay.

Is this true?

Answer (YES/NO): NO